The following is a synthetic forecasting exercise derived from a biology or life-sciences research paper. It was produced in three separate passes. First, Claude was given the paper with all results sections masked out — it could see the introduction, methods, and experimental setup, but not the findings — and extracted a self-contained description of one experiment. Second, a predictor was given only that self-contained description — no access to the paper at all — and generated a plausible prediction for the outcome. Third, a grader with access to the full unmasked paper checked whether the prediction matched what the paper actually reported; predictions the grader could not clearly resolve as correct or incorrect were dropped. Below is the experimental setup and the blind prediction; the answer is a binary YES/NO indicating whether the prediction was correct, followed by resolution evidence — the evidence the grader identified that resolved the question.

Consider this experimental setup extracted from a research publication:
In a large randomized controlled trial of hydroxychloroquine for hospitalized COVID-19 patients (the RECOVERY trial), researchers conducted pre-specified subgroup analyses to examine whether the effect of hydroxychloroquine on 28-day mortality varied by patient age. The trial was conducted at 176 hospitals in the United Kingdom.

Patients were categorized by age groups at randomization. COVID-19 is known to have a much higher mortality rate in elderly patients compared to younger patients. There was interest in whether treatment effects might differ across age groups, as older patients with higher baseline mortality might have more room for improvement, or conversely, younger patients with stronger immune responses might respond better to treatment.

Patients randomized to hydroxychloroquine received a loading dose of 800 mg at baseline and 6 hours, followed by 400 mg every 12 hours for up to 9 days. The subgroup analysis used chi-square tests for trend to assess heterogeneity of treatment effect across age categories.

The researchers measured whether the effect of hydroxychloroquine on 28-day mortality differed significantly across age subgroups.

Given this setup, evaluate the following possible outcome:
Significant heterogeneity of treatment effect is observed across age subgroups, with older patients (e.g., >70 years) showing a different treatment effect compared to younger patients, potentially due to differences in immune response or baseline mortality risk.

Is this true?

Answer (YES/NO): NO